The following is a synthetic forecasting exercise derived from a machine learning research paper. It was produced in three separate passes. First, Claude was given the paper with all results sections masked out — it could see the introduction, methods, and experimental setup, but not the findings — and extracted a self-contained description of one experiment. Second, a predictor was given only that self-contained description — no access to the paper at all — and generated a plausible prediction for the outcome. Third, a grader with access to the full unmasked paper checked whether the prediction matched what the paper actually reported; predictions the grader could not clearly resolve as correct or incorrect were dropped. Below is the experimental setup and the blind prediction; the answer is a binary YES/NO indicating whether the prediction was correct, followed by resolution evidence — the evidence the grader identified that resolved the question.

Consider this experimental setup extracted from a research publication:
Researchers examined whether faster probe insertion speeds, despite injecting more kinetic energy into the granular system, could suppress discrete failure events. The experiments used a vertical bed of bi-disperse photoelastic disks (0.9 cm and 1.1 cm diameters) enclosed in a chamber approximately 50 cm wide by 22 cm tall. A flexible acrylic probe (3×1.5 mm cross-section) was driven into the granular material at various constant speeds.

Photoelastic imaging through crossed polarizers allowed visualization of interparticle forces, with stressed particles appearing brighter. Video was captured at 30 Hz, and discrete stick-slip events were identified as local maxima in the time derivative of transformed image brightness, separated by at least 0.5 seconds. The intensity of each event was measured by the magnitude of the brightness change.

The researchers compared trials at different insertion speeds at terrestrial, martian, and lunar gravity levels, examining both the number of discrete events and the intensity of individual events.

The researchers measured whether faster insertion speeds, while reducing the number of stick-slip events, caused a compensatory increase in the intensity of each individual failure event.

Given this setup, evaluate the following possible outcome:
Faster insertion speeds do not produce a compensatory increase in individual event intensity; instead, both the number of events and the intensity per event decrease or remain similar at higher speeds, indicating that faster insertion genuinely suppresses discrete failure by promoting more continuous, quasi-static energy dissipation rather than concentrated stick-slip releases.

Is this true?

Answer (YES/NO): YES